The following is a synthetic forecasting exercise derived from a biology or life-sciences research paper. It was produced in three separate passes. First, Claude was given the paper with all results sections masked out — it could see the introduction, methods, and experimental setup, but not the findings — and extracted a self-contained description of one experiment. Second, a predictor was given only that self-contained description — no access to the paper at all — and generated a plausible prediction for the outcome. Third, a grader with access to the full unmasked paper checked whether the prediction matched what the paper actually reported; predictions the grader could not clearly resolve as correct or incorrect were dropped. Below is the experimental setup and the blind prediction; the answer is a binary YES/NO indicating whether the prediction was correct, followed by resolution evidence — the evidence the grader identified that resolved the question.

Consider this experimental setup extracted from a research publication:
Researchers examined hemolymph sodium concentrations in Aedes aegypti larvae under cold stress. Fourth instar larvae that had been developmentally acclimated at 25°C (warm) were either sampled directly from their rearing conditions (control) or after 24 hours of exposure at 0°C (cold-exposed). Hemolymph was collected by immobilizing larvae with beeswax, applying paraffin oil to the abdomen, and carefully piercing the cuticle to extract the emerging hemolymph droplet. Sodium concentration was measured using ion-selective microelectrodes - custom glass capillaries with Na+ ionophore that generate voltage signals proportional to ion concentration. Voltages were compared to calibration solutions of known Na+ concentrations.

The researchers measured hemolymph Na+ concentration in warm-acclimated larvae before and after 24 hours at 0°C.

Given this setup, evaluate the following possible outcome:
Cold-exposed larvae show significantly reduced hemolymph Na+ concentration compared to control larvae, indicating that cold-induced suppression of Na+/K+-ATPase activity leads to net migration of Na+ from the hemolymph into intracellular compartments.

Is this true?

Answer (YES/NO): NO